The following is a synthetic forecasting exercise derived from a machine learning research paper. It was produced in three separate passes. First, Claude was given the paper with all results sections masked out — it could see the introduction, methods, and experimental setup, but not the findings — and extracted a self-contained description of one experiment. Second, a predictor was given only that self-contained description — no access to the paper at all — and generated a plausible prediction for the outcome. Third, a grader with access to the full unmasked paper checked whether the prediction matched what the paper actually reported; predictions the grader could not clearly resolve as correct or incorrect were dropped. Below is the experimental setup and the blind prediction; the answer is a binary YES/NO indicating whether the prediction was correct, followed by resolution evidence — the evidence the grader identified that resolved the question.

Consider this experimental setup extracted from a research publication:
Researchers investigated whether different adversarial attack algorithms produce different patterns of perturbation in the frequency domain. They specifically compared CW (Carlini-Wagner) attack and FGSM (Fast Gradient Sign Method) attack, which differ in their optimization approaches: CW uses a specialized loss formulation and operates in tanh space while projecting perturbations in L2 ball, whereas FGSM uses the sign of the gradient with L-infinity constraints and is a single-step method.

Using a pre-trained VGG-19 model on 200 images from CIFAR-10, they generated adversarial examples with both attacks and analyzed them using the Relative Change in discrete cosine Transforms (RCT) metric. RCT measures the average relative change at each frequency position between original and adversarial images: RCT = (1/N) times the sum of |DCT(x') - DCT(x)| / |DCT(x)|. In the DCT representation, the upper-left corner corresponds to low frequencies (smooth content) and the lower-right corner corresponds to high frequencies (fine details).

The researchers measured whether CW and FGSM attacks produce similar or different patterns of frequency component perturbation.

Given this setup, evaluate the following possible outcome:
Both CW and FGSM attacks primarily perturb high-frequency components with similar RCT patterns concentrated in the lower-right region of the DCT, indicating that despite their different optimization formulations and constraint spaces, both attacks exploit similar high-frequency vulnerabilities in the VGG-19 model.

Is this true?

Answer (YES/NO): NO